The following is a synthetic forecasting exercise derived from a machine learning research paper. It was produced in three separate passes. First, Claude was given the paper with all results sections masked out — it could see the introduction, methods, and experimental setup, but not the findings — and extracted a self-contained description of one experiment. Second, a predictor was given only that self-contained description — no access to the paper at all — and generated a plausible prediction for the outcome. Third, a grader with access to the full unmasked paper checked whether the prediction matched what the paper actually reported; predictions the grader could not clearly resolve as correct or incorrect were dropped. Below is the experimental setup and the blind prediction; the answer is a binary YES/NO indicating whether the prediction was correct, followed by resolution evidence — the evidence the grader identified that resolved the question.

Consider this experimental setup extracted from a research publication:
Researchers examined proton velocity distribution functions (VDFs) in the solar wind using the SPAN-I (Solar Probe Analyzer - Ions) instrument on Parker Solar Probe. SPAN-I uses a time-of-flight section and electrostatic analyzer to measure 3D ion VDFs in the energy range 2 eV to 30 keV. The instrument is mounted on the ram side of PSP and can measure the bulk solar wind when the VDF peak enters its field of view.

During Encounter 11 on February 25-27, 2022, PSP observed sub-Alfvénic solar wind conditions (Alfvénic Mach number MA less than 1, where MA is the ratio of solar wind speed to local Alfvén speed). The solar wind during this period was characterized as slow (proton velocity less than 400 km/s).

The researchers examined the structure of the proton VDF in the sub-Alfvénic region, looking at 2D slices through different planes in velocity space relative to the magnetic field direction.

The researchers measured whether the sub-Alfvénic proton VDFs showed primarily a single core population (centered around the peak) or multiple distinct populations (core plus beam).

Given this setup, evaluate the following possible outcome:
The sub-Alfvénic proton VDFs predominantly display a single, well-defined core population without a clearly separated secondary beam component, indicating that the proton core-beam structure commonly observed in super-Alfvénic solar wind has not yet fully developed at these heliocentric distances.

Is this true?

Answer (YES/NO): YES